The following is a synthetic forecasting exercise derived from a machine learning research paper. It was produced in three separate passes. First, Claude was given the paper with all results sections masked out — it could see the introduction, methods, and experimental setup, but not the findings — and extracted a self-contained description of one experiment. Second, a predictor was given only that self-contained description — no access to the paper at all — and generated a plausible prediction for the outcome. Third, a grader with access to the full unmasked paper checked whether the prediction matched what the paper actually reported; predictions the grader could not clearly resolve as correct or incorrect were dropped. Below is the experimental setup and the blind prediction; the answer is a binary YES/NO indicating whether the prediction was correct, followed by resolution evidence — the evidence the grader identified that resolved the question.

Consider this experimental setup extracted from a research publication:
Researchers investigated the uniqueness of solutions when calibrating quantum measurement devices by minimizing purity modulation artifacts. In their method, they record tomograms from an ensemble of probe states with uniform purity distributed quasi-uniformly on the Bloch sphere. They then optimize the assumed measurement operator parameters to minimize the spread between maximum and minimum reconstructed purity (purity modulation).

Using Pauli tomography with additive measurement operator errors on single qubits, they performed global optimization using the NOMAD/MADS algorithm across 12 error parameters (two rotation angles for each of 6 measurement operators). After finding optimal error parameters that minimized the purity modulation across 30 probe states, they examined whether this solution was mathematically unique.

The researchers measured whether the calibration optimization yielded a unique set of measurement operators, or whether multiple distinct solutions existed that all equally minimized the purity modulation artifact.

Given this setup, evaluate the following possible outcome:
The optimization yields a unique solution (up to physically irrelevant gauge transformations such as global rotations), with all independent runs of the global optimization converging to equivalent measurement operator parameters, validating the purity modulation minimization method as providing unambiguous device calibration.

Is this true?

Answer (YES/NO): NO